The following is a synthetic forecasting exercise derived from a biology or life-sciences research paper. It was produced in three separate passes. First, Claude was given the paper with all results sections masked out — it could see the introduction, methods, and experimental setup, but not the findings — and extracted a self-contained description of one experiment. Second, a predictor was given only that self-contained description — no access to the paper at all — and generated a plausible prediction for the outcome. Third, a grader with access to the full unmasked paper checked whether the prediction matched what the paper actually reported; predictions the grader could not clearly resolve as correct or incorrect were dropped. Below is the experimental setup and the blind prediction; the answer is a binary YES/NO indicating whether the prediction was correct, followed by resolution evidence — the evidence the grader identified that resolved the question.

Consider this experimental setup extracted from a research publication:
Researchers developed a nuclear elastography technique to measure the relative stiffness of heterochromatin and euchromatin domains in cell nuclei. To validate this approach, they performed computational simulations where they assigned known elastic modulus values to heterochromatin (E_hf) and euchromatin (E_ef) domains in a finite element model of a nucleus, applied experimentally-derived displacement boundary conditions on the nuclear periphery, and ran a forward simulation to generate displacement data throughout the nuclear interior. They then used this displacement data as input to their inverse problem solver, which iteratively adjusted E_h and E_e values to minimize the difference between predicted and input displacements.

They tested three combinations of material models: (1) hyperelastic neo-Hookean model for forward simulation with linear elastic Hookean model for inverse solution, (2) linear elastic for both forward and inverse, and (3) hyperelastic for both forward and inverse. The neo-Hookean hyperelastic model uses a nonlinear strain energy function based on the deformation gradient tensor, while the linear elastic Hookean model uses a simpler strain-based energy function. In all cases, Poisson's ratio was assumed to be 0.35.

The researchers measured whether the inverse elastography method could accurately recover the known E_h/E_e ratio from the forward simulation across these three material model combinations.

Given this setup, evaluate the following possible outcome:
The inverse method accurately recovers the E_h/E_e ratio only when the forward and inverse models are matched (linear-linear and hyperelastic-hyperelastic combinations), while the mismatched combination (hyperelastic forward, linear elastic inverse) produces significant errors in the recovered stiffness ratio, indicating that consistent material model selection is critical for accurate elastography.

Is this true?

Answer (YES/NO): YES